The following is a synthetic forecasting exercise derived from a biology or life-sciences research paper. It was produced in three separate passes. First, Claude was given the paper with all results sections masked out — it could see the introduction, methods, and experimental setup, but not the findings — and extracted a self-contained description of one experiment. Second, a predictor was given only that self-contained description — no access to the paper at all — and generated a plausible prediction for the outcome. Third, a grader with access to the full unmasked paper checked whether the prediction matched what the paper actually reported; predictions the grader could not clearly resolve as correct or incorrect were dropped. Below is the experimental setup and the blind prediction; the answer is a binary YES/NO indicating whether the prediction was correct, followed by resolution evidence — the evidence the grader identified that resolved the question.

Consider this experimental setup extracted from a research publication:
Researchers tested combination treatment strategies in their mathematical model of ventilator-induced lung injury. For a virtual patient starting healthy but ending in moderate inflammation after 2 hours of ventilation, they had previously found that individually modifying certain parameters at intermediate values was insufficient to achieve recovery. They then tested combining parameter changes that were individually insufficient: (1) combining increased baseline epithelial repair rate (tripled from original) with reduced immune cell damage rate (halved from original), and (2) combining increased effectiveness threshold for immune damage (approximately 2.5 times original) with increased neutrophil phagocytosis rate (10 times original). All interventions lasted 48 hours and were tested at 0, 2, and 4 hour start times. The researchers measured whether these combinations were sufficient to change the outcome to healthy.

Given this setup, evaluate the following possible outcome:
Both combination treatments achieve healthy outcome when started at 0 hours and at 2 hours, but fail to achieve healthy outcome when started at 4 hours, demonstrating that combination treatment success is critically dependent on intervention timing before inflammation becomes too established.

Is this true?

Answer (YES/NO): NO